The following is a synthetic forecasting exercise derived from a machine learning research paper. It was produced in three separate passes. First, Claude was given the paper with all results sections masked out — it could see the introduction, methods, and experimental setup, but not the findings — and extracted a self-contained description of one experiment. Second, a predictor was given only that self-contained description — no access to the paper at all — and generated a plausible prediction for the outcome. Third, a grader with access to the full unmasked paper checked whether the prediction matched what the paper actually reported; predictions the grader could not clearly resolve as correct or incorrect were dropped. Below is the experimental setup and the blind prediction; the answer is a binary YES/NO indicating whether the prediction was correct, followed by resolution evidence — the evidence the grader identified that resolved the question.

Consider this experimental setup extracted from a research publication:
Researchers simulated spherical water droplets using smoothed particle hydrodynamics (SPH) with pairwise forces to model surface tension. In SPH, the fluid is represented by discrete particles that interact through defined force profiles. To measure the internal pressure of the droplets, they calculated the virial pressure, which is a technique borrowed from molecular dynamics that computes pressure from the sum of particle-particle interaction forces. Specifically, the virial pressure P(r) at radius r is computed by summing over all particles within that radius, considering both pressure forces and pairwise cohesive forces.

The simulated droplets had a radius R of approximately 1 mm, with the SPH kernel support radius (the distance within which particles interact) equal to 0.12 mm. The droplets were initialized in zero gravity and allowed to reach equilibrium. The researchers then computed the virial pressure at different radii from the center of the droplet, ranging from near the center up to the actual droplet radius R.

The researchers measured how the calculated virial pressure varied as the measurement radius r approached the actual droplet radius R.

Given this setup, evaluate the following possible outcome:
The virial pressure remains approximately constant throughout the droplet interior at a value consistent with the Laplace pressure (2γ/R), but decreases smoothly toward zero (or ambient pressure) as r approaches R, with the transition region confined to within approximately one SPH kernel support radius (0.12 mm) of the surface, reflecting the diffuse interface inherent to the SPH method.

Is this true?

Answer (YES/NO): NO